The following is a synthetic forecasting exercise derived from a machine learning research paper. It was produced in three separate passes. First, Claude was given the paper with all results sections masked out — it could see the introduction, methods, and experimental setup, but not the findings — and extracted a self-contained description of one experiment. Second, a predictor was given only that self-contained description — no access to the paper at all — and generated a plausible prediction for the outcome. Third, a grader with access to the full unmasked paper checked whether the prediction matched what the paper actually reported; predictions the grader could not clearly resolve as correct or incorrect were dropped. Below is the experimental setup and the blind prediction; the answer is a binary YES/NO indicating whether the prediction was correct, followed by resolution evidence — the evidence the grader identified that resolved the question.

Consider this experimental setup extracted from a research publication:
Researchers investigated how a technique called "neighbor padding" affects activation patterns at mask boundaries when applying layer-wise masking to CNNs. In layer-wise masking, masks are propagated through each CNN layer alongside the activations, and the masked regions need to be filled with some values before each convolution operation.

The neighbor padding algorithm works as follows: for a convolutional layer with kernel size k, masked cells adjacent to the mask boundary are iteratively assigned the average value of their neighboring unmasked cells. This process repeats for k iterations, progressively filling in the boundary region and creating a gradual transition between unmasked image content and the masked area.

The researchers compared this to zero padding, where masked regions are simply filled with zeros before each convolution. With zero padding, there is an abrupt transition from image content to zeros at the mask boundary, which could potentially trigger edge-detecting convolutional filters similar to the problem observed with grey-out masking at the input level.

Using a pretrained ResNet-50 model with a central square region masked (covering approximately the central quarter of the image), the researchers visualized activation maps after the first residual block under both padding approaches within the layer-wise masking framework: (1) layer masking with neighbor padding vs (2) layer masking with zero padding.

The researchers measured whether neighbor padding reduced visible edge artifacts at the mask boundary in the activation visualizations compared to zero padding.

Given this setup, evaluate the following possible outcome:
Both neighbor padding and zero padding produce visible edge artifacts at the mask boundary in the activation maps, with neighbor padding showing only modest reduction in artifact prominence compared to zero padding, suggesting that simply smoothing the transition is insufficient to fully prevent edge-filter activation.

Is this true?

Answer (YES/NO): NO